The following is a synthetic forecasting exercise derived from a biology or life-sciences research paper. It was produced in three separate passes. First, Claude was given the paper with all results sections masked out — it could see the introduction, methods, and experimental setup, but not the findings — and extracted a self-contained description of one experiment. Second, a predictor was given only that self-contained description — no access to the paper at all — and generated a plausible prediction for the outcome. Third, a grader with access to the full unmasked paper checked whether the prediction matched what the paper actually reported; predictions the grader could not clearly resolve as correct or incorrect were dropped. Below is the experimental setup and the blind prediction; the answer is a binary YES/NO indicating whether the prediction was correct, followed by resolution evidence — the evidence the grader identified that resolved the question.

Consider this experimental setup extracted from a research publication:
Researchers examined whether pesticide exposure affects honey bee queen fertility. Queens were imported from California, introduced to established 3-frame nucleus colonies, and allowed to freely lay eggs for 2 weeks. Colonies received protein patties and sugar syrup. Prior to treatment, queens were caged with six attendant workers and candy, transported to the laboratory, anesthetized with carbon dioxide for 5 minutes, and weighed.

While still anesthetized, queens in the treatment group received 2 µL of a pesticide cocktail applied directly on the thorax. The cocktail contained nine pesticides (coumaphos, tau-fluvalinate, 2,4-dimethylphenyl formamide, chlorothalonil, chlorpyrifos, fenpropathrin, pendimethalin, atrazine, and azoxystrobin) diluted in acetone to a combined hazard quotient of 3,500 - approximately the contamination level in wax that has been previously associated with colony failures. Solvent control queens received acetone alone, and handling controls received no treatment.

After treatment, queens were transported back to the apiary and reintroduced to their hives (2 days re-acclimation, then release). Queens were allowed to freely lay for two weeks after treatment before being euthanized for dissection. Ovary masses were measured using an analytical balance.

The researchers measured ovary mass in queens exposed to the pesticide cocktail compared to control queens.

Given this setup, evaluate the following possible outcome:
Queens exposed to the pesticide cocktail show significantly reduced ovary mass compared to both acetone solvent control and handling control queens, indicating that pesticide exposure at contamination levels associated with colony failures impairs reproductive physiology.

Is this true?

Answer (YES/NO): NO